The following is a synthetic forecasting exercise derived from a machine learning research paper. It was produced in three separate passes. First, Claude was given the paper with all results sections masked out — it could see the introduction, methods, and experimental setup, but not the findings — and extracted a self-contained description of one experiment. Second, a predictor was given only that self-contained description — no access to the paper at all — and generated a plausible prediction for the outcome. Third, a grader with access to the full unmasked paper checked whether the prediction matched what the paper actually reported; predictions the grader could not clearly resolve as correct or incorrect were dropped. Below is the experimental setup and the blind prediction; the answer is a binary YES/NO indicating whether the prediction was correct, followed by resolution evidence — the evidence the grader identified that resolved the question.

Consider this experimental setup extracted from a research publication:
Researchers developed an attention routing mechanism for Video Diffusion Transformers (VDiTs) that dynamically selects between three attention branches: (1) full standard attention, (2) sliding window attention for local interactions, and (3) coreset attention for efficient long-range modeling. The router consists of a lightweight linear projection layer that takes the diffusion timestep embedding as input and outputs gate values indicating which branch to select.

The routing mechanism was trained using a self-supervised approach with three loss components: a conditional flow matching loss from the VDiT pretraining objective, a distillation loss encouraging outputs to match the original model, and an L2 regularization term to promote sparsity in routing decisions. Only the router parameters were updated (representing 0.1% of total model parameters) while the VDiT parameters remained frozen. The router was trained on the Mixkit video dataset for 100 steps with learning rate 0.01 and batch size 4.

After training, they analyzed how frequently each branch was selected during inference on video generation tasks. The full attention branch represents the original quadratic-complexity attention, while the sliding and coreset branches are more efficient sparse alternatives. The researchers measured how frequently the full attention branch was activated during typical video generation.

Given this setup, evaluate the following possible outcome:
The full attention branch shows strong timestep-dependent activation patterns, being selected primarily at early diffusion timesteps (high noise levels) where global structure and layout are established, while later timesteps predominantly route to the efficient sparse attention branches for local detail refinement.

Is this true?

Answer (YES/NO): NO